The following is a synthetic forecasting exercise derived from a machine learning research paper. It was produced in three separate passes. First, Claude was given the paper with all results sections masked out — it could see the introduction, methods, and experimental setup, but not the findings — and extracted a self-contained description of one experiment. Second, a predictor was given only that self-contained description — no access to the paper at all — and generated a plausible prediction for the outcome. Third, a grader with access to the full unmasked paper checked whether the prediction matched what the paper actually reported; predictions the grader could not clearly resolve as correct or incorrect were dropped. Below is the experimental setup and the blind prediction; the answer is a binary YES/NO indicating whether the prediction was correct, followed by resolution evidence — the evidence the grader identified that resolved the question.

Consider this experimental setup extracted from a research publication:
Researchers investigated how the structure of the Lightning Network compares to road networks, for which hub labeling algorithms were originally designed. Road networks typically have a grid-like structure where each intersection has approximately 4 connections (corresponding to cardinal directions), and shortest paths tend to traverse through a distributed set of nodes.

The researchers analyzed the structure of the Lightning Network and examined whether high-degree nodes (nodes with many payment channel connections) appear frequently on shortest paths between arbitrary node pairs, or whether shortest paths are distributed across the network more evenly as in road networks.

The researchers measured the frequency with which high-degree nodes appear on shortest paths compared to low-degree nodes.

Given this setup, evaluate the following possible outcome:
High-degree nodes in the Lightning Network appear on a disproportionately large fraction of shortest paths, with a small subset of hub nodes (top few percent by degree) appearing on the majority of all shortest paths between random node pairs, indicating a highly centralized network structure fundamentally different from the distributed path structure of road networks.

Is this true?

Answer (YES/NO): YES